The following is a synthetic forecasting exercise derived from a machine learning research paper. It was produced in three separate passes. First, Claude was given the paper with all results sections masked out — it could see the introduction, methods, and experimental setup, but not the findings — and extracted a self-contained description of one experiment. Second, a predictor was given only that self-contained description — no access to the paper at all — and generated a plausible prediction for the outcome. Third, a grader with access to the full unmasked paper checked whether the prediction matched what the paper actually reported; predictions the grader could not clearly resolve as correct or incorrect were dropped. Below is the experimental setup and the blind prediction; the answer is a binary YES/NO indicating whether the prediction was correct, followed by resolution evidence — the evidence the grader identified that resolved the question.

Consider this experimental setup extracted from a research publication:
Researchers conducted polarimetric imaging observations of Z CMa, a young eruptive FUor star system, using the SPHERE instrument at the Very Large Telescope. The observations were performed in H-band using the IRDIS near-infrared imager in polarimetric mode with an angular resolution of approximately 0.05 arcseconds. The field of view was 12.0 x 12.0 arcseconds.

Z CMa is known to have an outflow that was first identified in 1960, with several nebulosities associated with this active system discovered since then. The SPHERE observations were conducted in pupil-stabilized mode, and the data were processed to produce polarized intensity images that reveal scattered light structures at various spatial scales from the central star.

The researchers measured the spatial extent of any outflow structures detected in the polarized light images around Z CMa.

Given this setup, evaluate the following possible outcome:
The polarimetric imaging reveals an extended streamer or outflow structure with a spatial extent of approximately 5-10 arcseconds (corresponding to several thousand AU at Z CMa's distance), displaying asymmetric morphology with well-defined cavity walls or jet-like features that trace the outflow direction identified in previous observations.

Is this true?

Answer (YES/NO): YES